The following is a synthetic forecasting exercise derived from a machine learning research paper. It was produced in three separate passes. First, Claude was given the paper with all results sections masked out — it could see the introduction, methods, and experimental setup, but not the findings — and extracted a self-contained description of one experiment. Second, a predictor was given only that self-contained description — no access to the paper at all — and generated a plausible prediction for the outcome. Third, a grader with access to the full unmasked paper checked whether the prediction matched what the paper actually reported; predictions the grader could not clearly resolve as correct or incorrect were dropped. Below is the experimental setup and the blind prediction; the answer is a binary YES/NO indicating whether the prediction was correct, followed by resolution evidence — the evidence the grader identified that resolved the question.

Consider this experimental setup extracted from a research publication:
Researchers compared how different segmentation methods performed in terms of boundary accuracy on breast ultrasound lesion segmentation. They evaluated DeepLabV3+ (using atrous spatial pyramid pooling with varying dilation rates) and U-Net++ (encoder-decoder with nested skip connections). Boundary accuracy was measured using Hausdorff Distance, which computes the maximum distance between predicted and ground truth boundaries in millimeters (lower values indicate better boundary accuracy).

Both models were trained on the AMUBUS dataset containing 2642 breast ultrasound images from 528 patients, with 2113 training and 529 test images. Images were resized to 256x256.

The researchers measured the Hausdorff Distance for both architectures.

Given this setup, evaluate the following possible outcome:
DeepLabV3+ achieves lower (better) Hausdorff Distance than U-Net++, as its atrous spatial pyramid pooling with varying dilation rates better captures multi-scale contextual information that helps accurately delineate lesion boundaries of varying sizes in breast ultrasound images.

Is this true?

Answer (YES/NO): NO